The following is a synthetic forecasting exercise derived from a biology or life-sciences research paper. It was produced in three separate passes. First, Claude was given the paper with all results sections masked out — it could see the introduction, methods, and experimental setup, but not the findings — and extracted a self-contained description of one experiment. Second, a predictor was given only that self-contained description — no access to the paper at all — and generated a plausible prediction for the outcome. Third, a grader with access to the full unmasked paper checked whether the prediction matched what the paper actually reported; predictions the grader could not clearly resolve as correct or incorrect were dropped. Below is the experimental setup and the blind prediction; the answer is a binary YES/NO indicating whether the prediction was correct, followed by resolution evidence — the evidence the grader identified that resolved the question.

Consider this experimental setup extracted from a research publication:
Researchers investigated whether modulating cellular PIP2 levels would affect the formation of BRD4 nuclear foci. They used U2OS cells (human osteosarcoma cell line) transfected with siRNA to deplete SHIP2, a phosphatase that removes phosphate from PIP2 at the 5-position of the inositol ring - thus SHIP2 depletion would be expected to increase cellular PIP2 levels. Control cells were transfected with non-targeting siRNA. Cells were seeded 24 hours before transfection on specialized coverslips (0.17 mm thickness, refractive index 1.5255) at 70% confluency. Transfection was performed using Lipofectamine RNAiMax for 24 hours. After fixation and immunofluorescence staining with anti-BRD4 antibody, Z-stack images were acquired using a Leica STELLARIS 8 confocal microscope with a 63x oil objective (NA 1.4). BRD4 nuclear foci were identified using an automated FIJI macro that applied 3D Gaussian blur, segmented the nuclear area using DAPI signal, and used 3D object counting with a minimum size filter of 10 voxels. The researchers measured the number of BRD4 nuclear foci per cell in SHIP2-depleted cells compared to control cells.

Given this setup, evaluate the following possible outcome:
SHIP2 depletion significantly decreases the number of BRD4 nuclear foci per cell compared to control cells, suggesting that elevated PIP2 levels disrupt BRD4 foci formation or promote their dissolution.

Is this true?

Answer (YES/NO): NO